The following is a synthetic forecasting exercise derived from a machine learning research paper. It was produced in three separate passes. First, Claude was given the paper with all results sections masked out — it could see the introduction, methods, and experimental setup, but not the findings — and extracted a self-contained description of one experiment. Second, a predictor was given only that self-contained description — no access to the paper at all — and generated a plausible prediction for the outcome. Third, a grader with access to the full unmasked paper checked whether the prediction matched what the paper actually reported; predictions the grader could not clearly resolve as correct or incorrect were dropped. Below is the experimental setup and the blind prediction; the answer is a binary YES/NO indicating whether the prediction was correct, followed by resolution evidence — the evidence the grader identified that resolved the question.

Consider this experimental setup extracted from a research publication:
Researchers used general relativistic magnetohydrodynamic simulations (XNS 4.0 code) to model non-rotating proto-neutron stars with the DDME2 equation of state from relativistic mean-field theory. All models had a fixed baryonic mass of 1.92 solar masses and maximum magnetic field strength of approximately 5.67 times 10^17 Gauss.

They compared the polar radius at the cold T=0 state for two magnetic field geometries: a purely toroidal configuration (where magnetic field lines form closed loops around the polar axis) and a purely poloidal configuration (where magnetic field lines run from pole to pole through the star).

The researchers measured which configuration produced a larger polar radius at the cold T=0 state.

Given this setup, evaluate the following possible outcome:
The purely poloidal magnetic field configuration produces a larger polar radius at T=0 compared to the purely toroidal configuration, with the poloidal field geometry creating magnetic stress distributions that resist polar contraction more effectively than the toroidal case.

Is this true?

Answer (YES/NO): NO